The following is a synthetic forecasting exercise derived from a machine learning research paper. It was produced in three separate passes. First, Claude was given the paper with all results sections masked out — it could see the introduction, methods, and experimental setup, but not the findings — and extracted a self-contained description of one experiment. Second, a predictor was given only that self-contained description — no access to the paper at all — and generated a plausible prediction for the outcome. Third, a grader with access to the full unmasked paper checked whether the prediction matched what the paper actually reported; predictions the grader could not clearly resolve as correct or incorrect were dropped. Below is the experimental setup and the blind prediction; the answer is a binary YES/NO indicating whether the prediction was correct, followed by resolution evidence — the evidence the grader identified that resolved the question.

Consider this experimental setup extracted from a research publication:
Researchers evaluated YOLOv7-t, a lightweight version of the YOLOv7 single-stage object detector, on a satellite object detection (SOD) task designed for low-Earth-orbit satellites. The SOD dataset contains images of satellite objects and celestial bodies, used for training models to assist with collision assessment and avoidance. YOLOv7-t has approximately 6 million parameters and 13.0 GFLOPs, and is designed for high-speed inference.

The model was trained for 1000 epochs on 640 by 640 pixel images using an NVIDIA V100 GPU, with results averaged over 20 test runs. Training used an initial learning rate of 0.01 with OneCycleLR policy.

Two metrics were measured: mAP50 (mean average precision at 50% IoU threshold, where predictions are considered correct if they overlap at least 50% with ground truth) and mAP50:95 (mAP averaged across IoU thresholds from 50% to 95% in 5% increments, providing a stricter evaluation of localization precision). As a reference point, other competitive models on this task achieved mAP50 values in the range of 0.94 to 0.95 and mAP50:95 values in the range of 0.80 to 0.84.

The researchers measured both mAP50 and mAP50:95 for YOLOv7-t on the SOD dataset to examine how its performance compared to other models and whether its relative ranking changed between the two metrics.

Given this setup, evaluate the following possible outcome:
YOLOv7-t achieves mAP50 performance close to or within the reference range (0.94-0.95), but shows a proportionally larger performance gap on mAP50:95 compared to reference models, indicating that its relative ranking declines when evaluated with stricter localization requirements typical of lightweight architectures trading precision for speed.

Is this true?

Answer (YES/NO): YES